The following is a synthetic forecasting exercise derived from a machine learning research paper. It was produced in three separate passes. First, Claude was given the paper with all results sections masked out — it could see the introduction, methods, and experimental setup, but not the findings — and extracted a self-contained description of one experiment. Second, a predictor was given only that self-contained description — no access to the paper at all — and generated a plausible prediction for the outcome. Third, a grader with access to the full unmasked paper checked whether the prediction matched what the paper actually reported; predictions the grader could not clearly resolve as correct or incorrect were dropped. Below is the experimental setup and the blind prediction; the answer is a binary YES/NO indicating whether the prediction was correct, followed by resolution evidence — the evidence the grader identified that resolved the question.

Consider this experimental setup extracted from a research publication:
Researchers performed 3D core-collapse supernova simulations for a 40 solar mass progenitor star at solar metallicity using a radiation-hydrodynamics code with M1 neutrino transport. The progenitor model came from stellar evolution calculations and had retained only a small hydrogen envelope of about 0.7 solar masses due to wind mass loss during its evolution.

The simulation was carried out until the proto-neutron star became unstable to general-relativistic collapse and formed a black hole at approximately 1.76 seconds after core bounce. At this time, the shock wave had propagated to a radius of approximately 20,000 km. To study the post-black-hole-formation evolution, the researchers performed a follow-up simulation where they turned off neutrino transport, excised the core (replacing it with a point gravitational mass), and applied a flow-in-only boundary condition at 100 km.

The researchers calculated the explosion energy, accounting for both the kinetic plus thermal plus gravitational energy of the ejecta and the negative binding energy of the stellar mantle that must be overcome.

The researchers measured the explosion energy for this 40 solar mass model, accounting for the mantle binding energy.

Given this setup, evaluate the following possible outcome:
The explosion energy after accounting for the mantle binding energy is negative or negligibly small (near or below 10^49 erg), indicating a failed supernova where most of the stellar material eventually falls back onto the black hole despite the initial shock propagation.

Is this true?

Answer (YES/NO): NO